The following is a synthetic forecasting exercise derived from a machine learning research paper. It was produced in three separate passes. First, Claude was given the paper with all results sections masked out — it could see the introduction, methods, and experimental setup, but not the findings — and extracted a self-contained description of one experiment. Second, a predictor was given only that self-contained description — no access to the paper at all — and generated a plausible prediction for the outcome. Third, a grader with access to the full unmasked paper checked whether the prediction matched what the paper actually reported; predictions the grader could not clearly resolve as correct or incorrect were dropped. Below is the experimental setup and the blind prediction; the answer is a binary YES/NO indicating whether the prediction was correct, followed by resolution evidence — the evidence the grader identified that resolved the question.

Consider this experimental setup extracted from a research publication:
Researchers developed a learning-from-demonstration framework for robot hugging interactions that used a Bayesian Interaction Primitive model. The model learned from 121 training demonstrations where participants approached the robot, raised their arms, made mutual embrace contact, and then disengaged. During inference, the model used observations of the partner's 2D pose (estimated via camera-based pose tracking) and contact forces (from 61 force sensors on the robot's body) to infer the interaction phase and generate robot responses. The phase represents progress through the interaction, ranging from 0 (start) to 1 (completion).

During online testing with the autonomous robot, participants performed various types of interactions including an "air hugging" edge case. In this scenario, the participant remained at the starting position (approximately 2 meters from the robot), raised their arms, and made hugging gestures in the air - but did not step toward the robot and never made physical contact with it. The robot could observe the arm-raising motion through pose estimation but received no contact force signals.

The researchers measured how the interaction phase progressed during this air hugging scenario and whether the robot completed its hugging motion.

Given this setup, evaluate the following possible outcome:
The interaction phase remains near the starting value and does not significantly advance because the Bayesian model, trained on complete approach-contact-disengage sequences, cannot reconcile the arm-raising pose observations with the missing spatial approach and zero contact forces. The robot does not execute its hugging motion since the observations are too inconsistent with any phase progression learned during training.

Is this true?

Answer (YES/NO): YES